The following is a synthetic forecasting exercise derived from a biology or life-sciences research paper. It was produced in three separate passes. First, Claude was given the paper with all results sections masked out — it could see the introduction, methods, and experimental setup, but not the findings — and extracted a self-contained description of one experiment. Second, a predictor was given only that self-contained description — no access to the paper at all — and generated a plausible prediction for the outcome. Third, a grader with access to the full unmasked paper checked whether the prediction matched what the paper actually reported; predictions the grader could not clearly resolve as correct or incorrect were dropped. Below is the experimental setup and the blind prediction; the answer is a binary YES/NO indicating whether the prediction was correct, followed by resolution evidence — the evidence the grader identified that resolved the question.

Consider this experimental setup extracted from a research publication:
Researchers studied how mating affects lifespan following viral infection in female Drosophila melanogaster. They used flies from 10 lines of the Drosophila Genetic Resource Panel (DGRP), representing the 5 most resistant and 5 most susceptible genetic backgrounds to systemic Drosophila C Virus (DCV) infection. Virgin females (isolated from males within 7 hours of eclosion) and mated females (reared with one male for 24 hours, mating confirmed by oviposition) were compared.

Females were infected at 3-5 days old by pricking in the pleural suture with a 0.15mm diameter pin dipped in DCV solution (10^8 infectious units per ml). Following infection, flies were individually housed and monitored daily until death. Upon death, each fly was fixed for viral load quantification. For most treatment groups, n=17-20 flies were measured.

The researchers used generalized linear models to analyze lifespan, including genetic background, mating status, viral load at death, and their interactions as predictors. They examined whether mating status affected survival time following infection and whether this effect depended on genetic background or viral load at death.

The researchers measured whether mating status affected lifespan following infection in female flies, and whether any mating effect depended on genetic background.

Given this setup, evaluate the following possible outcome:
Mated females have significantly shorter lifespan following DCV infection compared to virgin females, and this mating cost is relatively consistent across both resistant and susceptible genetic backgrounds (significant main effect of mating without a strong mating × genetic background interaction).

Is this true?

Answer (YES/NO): NO